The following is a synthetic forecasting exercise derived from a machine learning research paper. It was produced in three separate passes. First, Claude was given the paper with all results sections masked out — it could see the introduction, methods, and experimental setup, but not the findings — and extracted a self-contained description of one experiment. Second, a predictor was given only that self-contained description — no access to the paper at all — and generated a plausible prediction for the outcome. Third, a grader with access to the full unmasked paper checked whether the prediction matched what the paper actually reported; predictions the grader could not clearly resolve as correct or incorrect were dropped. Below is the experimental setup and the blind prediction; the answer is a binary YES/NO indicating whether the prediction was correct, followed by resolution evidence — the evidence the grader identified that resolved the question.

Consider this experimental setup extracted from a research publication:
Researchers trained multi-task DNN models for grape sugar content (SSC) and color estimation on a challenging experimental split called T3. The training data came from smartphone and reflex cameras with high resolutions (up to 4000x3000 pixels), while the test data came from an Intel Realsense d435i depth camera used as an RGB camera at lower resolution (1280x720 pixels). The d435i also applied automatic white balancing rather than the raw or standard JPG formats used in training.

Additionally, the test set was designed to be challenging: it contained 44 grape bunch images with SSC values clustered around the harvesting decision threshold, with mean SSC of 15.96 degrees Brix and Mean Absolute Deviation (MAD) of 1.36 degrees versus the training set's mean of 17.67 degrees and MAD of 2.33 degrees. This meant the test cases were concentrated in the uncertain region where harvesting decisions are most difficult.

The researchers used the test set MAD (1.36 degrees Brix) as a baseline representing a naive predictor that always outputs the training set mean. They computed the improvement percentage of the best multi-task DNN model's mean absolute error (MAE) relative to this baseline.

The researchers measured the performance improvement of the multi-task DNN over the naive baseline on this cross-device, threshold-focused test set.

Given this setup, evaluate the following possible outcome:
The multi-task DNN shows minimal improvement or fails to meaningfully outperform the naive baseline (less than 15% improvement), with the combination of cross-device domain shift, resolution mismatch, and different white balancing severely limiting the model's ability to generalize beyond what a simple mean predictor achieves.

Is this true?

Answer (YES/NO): NO